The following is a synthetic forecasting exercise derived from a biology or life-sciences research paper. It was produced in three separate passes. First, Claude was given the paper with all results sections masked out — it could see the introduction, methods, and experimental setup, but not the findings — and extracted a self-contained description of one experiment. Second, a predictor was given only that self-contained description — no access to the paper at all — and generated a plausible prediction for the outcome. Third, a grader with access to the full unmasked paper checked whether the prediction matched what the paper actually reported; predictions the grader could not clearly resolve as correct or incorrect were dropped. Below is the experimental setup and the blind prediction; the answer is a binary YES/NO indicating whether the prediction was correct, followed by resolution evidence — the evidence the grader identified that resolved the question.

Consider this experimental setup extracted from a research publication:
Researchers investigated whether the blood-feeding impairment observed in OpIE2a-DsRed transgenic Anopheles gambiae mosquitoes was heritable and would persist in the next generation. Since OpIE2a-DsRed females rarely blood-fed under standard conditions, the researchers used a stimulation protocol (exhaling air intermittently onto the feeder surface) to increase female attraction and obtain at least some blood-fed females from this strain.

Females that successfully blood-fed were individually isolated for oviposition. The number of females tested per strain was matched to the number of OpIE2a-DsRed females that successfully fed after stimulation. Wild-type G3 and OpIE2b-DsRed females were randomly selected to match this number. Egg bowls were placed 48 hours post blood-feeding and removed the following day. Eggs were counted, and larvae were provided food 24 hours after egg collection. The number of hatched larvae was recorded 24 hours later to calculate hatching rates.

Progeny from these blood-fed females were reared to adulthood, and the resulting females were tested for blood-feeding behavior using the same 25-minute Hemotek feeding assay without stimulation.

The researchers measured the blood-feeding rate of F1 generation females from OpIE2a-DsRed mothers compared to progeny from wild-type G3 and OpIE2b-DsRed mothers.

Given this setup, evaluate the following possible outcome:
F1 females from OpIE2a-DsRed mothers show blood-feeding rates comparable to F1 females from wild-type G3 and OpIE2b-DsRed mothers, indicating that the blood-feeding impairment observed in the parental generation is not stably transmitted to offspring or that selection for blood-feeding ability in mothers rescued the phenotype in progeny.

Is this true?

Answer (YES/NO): NO